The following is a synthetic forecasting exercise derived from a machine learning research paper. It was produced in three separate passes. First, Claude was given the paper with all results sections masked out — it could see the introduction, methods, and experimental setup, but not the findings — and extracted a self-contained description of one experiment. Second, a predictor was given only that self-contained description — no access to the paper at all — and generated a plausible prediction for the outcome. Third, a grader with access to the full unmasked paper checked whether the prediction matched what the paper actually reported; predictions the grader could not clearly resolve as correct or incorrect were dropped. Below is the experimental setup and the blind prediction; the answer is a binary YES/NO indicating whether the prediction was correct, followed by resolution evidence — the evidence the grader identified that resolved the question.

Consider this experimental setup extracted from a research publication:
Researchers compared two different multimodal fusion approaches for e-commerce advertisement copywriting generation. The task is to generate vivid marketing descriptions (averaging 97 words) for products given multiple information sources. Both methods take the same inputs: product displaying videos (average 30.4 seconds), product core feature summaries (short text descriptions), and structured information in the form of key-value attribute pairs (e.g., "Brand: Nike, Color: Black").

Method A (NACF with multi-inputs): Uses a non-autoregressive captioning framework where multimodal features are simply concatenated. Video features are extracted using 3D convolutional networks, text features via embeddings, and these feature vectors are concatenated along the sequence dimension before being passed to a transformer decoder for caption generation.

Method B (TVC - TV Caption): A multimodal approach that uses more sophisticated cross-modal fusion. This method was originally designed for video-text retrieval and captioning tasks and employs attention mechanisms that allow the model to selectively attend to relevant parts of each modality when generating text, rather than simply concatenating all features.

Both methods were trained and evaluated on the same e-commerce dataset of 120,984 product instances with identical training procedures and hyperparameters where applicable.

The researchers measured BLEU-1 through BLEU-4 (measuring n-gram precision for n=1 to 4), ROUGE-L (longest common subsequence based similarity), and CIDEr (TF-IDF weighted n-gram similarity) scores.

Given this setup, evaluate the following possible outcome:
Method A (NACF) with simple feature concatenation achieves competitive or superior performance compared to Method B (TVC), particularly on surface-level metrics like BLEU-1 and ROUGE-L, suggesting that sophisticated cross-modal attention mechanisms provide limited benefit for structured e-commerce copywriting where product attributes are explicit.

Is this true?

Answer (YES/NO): NO